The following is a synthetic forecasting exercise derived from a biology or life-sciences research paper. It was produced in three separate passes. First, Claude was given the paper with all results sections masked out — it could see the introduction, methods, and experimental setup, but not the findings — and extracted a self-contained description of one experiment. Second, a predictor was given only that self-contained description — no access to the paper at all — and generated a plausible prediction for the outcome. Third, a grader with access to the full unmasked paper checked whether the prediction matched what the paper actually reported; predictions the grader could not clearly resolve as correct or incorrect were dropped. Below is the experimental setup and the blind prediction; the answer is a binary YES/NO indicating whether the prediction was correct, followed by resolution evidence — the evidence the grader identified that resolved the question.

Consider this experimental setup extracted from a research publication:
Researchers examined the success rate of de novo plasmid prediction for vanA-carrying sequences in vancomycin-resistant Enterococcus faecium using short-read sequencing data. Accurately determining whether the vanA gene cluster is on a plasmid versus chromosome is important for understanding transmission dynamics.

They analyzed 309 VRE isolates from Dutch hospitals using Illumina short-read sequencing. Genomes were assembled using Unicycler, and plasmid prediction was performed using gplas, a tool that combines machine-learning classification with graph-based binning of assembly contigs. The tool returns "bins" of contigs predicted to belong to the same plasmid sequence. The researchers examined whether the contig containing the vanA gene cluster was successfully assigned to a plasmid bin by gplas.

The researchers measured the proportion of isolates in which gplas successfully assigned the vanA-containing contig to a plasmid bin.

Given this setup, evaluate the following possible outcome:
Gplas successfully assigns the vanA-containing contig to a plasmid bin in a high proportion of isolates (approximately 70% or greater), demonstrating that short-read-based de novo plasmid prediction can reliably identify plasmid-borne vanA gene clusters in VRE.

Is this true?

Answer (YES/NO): YES